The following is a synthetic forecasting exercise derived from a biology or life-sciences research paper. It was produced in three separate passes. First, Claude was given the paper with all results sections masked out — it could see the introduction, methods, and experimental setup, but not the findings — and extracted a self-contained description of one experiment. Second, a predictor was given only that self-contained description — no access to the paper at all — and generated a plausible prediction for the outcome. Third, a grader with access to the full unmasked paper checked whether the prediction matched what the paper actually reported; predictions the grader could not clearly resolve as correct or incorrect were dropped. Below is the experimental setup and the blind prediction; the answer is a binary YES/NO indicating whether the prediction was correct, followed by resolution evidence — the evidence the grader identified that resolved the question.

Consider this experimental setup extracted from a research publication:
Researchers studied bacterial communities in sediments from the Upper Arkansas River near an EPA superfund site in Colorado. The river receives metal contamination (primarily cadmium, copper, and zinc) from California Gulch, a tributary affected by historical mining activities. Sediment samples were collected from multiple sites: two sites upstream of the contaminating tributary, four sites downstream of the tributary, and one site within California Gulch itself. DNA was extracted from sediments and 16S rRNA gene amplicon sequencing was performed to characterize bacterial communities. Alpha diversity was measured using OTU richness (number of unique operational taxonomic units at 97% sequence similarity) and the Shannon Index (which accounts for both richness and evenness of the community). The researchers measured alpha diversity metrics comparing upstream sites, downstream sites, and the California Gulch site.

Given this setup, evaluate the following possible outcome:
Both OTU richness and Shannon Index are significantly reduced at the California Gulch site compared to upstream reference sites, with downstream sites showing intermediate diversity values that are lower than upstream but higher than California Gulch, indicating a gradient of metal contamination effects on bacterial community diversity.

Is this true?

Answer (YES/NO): NO